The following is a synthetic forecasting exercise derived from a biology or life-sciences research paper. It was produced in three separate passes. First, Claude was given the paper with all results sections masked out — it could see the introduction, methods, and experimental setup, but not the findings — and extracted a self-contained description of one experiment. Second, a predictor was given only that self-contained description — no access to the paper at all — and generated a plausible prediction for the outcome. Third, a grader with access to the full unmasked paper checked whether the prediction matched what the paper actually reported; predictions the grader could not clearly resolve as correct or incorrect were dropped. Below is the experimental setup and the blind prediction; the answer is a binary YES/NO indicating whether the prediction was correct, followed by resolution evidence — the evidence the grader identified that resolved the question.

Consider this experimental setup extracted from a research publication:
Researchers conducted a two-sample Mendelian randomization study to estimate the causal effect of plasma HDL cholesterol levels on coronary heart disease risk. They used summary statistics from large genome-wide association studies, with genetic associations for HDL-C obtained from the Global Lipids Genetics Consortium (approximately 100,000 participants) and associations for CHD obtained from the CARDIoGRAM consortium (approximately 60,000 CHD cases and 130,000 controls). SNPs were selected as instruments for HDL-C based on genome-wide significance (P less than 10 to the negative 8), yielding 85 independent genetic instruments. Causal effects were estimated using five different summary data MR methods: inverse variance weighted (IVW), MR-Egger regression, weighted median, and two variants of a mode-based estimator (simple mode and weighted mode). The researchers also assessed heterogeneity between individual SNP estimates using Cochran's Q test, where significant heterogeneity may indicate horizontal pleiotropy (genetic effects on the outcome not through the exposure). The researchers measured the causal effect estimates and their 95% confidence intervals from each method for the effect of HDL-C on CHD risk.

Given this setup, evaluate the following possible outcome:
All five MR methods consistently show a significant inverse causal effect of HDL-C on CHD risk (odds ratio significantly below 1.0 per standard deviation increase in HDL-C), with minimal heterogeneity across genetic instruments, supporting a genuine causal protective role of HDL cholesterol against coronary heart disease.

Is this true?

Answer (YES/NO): NO